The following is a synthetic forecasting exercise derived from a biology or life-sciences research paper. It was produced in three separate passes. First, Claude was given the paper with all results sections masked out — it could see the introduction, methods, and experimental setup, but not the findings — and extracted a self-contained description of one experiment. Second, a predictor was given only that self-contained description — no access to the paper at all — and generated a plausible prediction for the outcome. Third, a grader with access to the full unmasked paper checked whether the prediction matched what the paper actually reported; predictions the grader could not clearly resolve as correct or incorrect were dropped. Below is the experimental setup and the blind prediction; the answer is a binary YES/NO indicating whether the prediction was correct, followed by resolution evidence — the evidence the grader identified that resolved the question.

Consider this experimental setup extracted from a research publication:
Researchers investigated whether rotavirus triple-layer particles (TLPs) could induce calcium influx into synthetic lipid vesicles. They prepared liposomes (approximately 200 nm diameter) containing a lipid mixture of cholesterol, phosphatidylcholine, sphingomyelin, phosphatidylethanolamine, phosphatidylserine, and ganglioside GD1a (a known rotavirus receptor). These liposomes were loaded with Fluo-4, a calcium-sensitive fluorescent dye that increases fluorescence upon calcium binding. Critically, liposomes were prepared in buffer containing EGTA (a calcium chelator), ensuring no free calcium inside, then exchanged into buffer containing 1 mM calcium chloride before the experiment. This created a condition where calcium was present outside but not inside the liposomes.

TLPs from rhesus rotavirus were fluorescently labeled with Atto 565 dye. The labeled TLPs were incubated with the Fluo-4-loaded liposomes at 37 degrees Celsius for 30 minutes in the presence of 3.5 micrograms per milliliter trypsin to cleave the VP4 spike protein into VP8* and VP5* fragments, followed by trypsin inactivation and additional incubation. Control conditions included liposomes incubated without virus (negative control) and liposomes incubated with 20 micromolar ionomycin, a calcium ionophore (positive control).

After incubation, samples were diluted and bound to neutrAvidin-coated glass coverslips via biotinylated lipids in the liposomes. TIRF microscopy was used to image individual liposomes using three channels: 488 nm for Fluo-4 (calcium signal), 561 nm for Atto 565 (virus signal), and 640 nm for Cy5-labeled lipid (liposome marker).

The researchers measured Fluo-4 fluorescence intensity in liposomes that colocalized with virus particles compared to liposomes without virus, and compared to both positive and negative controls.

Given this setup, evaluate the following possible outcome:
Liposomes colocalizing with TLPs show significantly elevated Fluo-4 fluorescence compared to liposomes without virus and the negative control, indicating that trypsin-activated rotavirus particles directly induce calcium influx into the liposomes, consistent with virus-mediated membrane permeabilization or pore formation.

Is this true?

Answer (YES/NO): YES